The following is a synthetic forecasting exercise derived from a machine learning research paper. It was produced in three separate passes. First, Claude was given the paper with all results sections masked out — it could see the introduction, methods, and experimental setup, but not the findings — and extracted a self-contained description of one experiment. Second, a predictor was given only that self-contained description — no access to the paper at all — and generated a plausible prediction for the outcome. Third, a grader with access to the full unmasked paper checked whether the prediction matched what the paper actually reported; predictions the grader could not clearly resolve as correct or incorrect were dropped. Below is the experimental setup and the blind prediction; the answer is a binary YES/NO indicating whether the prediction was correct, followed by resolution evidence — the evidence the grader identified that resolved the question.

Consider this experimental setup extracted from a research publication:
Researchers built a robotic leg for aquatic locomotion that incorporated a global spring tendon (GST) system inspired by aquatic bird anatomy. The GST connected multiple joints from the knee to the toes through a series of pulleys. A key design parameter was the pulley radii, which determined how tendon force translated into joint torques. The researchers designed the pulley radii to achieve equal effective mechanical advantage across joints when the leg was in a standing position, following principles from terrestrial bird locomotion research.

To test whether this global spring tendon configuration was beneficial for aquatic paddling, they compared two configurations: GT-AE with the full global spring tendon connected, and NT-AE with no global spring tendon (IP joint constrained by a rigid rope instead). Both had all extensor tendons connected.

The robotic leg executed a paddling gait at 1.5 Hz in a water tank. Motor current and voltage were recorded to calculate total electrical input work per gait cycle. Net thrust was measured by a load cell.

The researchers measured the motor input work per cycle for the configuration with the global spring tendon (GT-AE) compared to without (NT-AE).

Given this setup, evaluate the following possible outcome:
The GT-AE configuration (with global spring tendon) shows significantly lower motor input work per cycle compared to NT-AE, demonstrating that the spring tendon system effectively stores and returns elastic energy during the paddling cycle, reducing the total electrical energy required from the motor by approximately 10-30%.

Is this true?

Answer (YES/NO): NO